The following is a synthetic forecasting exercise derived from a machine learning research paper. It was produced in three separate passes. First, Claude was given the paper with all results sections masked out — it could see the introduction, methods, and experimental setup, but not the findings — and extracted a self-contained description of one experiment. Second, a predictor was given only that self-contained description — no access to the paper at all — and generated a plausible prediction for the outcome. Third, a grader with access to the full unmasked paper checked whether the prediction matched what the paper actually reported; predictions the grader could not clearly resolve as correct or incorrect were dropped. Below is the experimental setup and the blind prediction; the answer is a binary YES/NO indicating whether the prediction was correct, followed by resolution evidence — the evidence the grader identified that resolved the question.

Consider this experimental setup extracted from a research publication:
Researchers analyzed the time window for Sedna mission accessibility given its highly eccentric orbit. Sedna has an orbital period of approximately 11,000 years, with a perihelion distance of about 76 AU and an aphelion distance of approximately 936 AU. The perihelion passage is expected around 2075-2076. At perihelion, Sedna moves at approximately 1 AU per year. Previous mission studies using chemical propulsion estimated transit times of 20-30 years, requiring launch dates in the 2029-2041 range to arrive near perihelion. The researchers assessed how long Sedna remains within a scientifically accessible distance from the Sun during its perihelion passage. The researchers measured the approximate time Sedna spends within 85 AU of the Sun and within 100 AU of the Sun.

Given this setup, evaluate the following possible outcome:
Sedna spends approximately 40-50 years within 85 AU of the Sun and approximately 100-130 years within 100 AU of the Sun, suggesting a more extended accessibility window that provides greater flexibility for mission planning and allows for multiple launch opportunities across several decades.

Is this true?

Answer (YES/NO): NO